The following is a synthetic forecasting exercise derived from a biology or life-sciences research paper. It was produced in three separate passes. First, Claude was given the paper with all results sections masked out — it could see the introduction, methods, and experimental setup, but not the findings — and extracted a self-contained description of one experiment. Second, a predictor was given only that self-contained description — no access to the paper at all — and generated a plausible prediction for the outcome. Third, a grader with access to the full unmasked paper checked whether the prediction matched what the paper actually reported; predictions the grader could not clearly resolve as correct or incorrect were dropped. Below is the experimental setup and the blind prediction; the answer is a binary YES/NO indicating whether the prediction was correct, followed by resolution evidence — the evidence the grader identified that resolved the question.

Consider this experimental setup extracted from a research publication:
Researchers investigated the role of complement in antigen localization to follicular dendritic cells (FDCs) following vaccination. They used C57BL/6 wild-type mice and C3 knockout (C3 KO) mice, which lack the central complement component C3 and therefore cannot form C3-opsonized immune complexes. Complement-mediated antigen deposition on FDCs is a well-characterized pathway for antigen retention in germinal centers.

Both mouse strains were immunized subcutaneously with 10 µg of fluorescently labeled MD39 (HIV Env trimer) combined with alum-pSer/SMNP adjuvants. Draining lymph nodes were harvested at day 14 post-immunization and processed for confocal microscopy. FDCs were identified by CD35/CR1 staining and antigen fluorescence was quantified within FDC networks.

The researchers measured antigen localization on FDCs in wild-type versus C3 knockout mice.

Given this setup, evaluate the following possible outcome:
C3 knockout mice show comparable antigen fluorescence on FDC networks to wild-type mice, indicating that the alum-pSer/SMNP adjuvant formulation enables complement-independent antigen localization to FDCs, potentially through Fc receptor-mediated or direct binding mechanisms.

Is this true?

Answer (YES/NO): NO